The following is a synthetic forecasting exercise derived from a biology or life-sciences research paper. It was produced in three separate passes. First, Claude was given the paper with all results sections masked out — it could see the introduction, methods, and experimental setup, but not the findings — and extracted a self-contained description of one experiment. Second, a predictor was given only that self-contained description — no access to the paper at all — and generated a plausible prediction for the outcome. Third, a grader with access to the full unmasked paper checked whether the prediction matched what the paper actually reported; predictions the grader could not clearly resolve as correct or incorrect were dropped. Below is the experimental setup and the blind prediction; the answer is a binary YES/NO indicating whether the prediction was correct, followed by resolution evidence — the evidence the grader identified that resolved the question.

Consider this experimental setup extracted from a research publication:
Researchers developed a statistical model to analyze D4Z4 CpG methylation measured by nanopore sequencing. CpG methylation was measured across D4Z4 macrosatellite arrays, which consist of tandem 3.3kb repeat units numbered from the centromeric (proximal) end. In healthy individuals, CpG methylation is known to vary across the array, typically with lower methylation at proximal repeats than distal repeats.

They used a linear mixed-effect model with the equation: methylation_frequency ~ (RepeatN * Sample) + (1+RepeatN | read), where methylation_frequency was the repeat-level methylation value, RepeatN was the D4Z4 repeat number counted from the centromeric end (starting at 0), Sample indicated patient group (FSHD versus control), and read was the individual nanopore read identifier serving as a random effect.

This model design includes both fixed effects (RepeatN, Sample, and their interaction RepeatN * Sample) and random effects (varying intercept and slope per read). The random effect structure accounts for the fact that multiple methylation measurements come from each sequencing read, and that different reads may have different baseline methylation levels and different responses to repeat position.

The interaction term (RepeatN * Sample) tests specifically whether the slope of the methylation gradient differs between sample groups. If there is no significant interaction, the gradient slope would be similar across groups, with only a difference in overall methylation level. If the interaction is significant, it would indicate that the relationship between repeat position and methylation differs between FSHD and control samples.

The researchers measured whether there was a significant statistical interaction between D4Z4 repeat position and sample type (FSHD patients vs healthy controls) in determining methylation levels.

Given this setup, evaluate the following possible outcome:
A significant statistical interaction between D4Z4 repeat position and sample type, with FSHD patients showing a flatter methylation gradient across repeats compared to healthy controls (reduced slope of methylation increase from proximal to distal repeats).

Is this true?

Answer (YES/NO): NO